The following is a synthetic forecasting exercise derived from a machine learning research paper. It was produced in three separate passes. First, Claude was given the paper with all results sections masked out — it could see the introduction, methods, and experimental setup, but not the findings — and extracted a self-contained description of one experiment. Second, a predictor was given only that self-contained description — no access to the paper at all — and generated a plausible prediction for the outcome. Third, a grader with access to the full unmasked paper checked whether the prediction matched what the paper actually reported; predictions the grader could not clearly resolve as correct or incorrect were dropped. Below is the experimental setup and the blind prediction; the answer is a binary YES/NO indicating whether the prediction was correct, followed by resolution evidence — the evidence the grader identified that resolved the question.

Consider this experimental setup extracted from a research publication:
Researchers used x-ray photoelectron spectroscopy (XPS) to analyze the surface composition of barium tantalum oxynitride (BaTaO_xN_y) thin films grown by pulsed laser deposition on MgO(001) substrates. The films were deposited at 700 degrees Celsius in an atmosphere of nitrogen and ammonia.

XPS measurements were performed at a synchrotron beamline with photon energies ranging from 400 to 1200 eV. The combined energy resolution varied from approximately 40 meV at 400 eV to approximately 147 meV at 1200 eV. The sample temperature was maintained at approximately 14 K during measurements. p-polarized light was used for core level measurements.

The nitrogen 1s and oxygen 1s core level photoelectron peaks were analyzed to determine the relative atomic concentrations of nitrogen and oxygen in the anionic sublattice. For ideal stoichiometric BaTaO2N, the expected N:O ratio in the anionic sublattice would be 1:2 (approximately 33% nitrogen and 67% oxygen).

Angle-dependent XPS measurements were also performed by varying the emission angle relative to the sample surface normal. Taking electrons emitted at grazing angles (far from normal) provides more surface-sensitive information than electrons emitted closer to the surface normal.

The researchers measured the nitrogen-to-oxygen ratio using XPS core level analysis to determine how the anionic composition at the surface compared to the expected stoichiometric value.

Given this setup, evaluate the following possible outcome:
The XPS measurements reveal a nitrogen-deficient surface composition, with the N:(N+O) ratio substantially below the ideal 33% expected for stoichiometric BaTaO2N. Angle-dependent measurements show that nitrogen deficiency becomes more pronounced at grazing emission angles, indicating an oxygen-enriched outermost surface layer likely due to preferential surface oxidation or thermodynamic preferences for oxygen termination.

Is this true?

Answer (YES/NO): YES